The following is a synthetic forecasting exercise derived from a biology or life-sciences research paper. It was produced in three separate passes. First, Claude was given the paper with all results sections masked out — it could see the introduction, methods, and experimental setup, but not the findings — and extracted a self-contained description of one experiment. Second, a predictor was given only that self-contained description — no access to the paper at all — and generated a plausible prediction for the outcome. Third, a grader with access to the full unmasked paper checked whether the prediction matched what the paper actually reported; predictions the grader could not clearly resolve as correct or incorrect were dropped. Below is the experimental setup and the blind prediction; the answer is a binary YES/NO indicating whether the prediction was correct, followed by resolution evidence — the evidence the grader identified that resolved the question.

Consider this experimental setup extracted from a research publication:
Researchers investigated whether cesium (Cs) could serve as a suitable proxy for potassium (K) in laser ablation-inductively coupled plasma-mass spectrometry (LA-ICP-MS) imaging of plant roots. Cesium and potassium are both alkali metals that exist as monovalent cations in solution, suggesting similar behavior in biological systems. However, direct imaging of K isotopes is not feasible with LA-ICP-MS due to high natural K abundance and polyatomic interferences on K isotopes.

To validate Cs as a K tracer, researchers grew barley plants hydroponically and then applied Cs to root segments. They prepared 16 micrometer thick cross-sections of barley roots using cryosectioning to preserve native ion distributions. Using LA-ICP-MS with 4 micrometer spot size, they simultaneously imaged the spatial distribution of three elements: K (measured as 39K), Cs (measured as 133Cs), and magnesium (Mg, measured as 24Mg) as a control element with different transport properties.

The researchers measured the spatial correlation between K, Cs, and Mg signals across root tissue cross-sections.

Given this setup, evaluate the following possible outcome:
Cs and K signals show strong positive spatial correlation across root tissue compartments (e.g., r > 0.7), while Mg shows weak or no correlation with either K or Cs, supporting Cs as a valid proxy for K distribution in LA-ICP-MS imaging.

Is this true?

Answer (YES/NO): YES